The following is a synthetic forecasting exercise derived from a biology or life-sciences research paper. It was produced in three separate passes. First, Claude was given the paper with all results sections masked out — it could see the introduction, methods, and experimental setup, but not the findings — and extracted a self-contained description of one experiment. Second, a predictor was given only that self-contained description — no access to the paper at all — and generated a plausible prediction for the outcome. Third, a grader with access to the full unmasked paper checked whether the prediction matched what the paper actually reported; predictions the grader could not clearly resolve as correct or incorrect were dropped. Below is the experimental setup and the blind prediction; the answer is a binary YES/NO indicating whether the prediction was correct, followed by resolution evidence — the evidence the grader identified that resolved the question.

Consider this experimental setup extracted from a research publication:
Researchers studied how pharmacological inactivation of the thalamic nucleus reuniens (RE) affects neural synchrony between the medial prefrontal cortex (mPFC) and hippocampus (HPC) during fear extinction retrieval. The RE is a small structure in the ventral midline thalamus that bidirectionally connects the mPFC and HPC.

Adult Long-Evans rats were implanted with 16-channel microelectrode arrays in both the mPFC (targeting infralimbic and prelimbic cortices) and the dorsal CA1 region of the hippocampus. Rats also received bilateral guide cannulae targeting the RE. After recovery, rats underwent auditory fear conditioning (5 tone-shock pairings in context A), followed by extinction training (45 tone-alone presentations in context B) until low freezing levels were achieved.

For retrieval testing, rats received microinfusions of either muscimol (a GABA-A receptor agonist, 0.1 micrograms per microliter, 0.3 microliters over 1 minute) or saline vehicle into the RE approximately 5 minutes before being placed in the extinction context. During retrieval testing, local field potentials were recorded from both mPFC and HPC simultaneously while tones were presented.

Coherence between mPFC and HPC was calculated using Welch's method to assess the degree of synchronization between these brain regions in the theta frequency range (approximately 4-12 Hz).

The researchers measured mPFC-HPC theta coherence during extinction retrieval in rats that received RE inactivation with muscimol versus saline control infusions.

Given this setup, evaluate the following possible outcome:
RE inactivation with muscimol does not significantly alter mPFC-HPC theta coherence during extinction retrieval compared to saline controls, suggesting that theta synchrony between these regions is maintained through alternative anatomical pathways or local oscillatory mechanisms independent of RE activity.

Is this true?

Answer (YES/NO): NO